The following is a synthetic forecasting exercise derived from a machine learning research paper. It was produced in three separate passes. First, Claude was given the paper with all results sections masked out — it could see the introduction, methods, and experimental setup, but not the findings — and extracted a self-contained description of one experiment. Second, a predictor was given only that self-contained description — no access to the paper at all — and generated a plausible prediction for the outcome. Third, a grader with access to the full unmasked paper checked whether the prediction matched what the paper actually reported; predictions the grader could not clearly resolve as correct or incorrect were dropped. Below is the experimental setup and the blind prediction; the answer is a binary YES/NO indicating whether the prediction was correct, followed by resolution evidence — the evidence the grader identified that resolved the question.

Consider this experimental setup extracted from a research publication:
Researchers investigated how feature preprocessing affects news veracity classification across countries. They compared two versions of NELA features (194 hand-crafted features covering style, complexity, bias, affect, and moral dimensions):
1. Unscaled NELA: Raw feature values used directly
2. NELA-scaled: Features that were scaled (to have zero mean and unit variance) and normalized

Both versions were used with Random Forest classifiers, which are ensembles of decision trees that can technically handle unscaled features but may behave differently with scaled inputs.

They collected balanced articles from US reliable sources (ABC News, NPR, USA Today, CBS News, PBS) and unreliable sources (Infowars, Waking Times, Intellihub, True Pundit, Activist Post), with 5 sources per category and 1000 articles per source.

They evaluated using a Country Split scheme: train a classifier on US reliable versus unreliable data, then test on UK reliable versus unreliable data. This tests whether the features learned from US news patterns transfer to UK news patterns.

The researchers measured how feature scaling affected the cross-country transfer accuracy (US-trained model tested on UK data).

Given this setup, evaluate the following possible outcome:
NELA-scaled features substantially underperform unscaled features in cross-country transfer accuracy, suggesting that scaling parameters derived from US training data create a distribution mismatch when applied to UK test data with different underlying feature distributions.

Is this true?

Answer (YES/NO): NO